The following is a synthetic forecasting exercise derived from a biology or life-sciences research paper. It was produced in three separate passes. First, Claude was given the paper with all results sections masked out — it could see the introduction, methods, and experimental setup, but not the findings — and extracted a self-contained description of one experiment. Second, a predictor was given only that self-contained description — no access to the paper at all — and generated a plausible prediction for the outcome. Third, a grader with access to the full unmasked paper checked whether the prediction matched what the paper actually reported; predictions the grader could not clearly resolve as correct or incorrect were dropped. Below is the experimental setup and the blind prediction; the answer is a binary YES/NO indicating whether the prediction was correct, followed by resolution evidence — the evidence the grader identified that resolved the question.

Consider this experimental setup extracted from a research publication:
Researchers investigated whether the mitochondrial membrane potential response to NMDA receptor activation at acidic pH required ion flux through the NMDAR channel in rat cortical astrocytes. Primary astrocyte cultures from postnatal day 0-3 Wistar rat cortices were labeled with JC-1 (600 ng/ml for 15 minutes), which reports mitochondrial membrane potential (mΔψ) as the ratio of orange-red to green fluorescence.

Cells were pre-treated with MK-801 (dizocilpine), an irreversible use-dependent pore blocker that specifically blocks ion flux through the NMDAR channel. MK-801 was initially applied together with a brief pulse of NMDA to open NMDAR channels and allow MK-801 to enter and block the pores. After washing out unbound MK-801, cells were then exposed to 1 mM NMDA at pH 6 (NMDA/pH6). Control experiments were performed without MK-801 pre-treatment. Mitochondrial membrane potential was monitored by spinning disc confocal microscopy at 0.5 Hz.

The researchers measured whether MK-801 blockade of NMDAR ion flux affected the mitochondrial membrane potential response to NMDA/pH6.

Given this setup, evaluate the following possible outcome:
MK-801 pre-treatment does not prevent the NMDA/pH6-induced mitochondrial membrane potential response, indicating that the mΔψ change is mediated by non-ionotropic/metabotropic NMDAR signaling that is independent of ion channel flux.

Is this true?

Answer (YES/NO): NO